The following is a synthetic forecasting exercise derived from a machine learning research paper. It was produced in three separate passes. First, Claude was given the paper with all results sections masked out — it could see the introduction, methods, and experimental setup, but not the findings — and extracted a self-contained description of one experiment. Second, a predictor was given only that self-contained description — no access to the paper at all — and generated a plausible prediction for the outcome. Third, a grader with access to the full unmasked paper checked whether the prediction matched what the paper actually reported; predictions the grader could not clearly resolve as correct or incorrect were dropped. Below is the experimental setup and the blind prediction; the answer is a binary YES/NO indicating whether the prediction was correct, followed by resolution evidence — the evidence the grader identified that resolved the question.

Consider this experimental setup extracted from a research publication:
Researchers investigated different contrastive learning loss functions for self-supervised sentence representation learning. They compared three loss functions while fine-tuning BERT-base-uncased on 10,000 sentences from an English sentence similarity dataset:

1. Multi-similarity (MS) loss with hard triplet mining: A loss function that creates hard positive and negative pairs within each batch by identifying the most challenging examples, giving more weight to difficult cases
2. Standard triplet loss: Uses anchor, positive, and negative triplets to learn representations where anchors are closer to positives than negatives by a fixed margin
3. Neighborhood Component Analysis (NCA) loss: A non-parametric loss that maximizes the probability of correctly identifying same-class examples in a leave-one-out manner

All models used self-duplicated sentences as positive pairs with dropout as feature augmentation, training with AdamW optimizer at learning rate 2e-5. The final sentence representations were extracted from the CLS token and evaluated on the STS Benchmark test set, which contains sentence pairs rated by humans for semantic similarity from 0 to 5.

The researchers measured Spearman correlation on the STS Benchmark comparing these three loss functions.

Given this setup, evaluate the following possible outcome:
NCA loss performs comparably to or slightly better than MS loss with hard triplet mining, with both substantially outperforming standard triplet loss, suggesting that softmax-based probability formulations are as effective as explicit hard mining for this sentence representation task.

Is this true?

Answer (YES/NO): NO